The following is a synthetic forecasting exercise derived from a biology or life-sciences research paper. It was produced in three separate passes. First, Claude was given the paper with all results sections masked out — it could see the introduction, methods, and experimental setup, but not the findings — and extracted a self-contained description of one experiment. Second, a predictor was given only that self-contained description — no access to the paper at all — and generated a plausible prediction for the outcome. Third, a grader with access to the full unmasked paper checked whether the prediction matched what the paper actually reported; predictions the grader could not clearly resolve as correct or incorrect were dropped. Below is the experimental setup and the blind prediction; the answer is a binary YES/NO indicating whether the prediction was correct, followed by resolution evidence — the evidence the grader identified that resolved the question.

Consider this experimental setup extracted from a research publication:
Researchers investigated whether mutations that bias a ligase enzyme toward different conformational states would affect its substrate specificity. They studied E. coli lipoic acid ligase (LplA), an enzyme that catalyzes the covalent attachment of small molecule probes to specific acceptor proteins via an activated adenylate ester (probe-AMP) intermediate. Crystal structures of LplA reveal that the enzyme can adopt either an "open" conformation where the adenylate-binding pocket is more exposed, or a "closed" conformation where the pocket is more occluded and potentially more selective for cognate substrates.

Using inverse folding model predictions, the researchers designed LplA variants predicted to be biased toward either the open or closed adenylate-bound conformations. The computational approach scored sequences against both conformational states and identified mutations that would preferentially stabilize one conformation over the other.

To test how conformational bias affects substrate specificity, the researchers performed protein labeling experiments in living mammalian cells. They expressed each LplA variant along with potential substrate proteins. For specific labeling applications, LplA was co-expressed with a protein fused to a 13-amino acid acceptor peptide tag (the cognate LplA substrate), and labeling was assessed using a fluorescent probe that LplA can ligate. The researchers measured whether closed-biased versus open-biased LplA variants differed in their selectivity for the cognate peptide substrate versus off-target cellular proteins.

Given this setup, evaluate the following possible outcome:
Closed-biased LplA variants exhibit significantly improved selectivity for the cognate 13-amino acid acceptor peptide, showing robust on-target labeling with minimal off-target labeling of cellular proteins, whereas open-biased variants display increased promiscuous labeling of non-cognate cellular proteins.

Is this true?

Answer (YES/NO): YES